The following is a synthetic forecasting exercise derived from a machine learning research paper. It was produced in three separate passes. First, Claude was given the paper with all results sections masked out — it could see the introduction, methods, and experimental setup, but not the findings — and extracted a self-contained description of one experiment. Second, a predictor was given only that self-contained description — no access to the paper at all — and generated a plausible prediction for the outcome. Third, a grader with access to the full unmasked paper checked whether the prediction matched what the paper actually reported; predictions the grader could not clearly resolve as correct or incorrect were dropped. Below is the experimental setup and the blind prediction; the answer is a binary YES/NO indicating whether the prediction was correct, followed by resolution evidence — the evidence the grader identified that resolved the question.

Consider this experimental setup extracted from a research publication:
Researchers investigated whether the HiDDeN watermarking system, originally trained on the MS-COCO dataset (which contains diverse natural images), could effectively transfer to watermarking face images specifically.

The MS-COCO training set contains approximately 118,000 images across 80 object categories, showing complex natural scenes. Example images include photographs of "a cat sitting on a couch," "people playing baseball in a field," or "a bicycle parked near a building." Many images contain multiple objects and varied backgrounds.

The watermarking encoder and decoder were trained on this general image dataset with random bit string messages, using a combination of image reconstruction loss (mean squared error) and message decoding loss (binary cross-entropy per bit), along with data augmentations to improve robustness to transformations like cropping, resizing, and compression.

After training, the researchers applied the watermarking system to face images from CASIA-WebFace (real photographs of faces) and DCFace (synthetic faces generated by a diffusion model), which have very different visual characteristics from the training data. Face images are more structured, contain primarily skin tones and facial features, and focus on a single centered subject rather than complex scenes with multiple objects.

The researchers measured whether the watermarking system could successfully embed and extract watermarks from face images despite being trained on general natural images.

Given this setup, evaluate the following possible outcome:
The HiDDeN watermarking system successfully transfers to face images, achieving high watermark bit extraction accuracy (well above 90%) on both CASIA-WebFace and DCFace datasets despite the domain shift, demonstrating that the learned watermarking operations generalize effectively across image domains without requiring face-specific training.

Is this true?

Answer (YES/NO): YES